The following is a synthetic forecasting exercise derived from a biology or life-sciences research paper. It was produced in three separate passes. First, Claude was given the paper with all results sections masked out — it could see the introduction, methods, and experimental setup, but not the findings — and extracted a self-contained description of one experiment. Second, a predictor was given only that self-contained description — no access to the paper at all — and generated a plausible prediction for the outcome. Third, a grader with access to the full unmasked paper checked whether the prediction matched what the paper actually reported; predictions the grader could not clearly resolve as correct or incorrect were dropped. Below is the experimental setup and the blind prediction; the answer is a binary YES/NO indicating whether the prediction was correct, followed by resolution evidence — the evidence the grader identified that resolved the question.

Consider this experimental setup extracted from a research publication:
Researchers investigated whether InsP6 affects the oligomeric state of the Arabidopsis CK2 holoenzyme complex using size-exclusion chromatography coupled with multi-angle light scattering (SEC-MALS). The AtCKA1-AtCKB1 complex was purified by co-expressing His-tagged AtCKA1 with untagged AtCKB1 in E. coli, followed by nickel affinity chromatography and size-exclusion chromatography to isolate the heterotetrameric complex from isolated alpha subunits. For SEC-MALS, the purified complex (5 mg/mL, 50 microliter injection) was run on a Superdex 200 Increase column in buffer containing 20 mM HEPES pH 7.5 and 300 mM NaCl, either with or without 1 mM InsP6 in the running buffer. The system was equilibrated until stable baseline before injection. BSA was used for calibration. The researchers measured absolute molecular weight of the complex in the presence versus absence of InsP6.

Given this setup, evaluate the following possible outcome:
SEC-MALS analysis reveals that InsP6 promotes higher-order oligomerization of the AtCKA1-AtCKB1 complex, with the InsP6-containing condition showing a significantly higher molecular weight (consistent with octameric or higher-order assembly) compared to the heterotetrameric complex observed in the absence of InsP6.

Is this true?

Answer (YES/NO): NO